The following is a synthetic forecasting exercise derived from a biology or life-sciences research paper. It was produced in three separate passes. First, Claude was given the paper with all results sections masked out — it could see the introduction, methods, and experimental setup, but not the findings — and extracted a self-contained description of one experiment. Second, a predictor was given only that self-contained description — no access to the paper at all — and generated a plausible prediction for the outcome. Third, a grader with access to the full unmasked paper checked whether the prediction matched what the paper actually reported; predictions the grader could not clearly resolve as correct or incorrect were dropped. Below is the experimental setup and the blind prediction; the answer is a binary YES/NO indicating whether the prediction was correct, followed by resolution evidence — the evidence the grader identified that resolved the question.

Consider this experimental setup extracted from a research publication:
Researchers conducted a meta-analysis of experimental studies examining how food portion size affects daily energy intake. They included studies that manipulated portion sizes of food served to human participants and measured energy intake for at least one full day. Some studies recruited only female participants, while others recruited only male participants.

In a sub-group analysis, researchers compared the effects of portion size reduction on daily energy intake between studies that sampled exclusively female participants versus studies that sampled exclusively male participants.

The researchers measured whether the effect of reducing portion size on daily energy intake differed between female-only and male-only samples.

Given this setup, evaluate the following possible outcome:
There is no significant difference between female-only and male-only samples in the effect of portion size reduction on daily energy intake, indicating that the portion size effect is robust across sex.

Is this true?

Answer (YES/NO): YES